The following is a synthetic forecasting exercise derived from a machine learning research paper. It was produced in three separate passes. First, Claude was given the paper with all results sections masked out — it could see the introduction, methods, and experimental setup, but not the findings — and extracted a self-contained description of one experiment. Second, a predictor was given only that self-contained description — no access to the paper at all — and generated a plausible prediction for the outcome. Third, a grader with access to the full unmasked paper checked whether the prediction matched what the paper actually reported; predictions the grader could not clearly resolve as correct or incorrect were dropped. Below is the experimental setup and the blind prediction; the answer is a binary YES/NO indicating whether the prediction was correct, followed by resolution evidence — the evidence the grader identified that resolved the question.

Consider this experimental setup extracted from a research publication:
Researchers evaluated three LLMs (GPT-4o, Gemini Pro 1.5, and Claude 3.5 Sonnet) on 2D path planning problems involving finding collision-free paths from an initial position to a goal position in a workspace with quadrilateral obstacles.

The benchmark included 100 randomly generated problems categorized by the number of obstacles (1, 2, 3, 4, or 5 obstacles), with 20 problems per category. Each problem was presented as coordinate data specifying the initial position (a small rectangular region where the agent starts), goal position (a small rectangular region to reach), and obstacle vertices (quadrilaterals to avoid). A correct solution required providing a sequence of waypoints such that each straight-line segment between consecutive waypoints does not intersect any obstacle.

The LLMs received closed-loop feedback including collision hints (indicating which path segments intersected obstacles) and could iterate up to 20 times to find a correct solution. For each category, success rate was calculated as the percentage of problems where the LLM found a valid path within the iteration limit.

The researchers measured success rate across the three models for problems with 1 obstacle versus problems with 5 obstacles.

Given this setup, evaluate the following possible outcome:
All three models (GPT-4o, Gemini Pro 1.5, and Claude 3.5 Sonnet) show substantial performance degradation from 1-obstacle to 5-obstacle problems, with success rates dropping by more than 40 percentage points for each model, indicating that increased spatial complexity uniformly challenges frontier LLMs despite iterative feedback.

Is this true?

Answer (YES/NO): YES